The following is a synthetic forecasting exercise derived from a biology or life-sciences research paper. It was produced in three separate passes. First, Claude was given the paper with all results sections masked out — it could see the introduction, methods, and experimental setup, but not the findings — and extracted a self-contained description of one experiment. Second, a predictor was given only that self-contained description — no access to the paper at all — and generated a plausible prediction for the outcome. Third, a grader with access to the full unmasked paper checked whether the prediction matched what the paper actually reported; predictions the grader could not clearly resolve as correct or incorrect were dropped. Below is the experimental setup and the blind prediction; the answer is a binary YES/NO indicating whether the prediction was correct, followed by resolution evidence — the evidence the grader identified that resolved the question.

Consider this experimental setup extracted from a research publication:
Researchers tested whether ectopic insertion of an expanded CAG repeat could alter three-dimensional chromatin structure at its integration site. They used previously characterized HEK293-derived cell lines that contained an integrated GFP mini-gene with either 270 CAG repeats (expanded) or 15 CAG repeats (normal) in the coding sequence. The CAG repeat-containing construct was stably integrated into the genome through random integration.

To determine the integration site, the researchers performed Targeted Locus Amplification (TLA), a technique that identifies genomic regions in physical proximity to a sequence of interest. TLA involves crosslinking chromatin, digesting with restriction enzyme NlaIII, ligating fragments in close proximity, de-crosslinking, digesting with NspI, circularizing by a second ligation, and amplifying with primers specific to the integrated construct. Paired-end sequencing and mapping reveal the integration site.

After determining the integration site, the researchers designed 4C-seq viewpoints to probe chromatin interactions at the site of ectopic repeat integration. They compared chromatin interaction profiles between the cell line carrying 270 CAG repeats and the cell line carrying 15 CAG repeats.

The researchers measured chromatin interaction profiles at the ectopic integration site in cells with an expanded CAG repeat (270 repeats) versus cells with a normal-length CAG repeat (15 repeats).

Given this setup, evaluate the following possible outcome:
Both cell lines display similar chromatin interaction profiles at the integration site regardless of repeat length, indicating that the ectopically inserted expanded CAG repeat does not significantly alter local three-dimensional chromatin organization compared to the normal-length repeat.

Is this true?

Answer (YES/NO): YES